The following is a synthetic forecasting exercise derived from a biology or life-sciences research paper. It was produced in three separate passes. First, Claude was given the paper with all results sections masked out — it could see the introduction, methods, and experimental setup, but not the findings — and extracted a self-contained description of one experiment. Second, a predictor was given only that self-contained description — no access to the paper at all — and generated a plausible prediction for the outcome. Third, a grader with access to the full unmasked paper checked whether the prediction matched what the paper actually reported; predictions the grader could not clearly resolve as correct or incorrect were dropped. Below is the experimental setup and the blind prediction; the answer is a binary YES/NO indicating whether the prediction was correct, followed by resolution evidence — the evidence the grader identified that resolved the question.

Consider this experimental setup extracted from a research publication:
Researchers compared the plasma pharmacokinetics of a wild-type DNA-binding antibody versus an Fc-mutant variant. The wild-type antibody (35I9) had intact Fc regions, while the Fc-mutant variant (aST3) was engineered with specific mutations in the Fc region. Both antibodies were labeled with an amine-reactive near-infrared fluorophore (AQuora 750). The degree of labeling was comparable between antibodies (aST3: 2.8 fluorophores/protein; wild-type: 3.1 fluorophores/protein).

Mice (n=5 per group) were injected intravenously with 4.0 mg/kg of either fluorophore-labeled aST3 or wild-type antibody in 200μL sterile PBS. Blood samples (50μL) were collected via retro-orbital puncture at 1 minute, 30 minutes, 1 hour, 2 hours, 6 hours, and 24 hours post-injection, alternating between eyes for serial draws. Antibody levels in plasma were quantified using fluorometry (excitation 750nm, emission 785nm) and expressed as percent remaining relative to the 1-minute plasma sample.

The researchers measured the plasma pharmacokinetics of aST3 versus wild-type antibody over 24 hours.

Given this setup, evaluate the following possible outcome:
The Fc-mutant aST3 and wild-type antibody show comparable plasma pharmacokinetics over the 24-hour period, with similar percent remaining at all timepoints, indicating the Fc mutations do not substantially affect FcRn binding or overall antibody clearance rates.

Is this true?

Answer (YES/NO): NO